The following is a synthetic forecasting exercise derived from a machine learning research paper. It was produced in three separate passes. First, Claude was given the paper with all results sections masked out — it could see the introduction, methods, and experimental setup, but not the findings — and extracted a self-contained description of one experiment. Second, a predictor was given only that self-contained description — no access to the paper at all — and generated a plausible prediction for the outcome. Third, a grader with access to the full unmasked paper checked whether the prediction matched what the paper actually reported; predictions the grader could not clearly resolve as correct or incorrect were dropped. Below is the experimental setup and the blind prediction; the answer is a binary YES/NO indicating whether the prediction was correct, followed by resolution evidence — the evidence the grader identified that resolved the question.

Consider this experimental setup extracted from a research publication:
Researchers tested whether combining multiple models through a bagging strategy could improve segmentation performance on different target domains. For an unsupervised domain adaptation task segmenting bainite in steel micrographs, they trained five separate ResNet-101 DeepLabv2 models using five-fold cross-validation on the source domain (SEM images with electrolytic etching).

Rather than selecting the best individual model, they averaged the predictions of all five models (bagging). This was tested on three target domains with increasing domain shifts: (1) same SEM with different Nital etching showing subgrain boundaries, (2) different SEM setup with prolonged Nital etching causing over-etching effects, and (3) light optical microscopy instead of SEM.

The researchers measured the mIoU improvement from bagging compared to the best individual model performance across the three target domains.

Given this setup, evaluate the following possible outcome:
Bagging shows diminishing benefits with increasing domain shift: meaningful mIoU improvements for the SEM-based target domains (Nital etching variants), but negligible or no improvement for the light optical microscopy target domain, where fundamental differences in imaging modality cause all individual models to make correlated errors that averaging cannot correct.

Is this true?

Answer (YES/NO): NO